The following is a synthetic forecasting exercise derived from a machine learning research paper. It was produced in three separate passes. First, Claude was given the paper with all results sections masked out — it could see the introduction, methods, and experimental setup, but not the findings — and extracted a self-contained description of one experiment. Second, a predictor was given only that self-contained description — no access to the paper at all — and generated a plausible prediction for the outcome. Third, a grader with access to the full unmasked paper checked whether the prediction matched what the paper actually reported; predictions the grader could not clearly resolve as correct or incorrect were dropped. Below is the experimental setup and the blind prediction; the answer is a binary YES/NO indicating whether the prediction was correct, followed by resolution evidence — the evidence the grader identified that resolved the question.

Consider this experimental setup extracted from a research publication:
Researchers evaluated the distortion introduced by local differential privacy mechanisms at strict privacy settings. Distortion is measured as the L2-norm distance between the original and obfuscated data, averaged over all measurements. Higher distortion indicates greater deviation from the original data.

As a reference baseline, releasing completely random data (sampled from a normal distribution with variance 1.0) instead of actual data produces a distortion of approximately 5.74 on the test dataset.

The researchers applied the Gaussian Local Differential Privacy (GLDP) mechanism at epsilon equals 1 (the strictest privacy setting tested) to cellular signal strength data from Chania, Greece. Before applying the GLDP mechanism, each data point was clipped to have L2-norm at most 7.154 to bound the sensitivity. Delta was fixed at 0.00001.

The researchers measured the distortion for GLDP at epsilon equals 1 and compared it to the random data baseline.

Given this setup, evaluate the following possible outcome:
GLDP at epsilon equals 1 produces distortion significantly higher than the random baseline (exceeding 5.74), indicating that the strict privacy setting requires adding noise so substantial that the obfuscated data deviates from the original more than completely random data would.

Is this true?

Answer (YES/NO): YES